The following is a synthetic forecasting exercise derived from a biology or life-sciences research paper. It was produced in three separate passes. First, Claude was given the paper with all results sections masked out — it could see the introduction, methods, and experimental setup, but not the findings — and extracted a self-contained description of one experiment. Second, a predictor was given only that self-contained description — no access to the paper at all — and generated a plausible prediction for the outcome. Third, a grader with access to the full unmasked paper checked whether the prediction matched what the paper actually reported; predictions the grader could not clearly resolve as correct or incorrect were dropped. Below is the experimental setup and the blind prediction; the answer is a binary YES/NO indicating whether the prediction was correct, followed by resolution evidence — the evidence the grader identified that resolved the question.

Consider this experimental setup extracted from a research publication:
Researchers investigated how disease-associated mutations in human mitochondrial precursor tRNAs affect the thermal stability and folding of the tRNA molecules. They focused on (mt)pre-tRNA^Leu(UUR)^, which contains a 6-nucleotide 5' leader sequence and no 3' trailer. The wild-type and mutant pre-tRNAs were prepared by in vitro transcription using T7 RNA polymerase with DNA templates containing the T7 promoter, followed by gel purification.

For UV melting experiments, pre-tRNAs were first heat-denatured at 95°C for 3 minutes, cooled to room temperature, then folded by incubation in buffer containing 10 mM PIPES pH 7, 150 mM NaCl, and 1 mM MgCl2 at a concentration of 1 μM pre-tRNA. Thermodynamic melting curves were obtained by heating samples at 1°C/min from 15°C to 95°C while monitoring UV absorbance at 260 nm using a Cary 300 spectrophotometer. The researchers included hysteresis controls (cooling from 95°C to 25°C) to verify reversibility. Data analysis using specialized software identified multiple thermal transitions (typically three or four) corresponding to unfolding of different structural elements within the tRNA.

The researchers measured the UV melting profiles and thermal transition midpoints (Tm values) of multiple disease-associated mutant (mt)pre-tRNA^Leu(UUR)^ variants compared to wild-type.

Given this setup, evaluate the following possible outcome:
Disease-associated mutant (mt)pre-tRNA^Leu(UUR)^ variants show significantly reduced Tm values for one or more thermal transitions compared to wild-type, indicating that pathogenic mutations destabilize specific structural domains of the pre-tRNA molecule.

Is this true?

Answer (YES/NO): NO